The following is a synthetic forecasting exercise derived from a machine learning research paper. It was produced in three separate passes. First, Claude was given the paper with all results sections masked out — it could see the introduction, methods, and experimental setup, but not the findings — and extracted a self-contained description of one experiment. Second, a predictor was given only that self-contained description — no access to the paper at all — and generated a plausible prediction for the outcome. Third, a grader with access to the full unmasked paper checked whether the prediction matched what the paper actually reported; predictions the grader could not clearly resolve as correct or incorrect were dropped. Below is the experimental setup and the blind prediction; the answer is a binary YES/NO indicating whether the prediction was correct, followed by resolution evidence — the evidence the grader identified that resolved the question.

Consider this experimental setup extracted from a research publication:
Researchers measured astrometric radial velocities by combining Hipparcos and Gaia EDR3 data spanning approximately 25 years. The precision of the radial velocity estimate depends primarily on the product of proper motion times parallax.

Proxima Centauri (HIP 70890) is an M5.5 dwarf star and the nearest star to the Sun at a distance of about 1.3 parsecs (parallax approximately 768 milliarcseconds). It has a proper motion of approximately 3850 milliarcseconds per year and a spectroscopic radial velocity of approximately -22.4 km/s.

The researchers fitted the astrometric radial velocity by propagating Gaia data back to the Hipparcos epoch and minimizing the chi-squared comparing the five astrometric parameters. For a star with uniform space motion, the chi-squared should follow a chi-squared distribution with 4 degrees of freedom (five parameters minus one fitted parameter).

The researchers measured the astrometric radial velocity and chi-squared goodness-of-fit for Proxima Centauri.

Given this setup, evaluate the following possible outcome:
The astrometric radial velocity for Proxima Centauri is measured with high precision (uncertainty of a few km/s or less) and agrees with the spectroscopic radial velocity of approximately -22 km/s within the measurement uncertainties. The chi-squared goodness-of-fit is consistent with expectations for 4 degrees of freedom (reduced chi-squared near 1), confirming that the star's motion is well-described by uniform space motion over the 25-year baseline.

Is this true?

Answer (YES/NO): NO